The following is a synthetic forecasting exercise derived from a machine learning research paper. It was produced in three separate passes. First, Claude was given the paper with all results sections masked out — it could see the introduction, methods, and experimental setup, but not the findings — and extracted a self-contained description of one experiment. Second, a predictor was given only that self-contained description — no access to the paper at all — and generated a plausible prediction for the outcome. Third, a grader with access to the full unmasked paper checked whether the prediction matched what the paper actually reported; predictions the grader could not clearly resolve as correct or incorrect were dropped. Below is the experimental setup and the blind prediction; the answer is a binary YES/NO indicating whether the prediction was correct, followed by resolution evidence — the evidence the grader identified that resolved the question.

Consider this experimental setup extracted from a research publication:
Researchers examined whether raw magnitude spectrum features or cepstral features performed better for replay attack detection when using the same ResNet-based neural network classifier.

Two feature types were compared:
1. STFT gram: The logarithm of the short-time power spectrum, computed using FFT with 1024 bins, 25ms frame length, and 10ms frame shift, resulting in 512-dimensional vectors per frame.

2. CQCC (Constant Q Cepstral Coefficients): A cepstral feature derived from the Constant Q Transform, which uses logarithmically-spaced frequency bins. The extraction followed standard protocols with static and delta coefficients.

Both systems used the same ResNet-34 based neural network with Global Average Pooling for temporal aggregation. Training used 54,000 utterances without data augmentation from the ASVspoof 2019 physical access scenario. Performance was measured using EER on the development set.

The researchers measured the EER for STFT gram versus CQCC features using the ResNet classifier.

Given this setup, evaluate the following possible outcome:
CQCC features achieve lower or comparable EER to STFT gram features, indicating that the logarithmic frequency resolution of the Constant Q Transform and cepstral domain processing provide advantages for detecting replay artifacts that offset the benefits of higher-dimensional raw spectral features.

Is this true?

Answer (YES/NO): NO